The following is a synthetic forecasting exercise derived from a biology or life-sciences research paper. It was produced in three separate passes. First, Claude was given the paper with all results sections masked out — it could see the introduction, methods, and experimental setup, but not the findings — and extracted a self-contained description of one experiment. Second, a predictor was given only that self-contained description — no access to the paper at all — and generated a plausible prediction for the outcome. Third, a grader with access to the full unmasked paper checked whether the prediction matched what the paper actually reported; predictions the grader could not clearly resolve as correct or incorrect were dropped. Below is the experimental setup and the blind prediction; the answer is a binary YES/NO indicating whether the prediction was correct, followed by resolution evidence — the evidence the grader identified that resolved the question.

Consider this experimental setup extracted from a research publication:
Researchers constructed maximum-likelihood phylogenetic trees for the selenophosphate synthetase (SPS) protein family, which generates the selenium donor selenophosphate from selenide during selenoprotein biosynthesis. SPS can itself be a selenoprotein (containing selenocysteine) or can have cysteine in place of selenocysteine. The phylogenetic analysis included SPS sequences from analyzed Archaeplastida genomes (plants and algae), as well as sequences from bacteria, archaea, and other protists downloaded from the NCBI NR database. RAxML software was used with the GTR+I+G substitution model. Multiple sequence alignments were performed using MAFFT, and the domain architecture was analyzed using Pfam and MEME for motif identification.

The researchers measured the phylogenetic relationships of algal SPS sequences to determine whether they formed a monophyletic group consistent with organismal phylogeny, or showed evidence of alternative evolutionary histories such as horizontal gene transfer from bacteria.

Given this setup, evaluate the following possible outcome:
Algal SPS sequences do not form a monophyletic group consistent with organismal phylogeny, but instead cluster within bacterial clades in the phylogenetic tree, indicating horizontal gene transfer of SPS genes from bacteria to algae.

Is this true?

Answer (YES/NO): NO